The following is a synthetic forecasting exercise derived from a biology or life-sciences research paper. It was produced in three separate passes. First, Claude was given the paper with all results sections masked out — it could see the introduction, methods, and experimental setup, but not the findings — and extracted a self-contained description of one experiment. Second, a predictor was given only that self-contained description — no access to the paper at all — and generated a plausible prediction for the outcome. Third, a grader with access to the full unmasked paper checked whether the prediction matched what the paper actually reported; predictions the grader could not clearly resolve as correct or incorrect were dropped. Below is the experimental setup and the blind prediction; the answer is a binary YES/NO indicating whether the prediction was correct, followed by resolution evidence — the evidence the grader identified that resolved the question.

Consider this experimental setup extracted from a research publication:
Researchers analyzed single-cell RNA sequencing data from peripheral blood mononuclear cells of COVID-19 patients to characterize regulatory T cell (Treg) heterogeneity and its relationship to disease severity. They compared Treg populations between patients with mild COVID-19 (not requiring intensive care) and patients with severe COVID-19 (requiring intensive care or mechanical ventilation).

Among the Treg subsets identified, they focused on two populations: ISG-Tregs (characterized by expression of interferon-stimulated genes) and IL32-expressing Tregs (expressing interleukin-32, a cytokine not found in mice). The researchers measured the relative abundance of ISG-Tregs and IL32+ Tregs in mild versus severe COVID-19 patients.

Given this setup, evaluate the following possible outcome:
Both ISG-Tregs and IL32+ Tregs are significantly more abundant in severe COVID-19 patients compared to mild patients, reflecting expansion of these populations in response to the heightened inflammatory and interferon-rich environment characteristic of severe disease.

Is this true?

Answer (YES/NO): NO